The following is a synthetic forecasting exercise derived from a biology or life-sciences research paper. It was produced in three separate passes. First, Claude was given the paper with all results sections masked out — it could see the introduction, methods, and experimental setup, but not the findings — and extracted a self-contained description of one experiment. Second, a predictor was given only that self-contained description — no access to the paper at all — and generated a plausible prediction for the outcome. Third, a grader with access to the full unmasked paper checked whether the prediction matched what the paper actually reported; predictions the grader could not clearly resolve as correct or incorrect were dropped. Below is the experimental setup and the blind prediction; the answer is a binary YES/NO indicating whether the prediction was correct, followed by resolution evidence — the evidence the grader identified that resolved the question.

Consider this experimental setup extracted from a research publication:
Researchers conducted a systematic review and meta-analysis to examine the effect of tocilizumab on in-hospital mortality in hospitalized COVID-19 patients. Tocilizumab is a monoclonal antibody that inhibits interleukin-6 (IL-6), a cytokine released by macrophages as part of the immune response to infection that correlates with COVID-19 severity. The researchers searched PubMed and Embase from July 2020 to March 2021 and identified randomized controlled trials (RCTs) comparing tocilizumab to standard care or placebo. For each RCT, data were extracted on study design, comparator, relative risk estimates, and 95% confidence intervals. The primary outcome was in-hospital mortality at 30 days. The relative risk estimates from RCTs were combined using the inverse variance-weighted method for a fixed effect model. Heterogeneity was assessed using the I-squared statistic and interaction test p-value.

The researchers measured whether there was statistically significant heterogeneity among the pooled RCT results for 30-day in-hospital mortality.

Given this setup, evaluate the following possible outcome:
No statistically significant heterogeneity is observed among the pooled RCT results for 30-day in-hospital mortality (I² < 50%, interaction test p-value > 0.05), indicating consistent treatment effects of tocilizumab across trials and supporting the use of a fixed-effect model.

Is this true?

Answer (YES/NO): YES